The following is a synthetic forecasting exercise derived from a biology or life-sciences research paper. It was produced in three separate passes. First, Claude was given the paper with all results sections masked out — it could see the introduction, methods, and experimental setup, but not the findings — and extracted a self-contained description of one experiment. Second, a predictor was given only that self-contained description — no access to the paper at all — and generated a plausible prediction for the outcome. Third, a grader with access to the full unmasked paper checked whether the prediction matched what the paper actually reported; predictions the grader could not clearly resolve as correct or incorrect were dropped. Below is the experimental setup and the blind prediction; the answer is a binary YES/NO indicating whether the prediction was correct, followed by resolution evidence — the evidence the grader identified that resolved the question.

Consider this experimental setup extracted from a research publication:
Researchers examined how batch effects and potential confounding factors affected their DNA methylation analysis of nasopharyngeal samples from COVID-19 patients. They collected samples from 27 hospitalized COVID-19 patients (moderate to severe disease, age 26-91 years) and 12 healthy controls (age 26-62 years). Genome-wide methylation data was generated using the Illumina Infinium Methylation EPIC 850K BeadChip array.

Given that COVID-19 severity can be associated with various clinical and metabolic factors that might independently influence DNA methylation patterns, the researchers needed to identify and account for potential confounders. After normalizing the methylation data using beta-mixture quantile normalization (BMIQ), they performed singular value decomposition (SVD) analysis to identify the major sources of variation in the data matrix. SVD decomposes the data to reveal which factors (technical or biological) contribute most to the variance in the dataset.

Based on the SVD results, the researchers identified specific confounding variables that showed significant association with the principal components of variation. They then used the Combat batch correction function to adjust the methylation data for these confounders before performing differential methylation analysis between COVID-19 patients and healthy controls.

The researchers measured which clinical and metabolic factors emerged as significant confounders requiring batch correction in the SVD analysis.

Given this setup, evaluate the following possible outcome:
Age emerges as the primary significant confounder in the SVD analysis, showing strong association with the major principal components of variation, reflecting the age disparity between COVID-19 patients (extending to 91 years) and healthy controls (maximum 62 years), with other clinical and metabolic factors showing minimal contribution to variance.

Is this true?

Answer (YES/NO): NO